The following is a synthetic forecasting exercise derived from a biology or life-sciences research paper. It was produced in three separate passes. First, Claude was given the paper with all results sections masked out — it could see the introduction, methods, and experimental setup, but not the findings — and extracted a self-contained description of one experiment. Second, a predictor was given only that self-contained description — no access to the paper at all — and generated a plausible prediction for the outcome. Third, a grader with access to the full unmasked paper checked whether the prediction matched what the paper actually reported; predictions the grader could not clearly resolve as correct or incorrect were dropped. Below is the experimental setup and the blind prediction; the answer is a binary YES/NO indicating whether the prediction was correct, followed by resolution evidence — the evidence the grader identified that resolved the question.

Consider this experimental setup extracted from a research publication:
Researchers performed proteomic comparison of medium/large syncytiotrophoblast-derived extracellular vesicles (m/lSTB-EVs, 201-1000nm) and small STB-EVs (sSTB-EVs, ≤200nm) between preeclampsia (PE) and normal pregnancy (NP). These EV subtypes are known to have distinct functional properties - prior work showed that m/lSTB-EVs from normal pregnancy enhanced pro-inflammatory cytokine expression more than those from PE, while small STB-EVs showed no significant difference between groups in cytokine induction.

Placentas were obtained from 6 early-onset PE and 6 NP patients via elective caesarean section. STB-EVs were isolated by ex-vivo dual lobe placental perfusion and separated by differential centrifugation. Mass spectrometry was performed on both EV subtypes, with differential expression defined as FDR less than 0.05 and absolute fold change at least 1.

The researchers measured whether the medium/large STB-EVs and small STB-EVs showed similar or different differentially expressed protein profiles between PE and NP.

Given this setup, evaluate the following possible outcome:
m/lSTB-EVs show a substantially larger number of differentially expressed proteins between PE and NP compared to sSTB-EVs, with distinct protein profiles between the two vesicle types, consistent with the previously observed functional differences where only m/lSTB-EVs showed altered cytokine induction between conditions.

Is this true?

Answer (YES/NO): YES